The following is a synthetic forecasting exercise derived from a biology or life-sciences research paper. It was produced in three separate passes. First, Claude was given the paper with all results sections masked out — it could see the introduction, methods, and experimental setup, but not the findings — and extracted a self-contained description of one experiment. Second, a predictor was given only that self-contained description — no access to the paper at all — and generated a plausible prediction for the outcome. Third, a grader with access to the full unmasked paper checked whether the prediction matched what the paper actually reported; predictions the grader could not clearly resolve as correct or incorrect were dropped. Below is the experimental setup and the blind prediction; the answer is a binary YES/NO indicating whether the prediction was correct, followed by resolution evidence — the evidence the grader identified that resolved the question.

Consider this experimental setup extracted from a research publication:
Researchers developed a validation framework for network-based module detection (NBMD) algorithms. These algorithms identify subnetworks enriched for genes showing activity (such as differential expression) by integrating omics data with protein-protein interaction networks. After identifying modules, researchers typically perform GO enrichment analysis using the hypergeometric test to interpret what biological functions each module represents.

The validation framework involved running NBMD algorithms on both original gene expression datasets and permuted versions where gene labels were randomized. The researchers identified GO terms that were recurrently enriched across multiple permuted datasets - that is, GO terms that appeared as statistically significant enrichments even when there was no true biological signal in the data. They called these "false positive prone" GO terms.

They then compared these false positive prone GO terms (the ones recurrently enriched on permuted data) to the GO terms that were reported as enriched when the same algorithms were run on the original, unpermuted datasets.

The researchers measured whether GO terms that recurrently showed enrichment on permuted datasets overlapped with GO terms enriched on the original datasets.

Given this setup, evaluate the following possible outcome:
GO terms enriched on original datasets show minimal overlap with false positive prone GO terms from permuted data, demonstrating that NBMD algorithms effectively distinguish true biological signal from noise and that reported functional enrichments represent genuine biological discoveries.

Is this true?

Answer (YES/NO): NO